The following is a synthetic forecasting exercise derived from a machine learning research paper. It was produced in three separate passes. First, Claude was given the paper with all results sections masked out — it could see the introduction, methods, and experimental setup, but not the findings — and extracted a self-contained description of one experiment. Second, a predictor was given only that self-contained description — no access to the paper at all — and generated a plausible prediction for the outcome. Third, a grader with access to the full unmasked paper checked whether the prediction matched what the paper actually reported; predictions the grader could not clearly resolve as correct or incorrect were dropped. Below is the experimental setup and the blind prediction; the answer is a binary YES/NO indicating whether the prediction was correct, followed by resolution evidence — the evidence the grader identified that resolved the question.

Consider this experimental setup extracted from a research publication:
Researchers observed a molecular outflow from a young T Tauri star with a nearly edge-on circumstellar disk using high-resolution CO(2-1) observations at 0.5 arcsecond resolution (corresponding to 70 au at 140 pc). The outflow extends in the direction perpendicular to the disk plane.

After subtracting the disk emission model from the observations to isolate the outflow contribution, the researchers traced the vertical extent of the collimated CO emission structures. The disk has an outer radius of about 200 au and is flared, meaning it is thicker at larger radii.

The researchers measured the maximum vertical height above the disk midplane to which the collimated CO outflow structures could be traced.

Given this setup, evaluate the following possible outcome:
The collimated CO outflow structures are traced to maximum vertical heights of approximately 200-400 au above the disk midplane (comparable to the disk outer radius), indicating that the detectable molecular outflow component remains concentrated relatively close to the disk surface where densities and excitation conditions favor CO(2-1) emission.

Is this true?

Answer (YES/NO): YES